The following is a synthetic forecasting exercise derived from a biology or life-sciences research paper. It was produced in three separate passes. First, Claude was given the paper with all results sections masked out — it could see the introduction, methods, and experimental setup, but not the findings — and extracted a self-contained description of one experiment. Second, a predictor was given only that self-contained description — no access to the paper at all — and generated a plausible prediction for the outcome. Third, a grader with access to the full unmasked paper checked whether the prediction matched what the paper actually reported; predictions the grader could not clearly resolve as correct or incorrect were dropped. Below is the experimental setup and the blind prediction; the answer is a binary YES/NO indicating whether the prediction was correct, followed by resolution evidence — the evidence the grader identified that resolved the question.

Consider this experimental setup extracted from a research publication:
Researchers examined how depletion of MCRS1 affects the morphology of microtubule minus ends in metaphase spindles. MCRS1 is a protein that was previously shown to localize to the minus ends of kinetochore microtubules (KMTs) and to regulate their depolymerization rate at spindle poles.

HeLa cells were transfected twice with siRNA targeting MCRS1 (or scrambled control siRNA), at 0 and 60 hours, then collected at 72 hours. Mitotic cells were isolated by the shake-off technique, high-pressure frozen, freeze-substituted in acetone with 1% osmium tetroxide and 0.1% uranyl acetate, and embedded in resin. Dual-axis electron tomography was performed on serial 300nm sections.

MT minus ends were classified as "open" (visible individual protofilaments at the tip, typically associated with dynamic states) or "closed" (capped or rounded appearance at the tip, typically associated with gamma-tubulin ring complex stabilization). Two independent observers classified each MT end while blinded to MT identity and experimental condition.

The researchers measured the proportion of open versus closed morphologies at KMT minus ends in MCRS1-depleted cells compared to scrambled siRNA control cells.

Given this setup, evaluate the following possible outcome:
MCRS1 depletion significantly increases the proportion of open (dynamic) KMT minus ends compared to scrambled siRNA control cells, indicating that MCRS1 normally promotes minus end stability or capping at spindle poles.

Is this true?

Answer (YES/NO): YES